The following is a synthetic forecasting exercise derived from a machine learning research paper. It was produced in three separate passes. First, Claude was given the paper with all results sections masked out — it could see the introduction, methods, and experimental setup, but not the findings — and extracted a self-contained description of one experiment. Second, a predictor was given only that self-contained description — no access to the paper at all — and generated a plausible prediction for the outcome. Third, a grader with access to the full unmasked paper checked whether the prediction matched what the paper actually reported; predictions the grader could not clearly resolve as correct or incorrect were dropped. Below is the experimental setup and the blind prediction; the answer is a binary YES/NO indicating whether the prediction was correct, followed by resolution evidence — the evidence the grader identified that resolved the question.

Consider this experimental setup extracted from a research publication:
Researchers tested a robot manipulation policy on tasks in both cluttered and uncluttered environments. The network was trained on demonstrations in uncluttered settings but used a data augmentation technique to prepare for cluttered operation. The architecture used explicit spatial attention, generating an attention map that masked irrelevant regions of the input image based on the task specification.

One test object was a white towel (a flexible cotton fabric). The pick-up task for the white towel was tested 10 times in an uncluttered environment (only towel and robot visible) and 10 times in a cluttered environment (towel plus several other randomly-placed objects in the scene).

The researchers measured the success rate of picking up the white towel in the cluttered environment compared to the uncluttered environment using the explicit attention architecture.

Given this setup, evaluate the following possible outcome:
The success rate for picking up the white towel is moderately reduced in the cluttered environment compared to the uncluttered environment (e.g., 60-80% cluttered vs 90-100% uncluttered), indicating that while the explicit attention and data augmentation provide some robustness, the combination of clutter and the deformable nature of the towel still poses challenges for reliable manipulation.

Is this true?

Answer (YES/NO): NO